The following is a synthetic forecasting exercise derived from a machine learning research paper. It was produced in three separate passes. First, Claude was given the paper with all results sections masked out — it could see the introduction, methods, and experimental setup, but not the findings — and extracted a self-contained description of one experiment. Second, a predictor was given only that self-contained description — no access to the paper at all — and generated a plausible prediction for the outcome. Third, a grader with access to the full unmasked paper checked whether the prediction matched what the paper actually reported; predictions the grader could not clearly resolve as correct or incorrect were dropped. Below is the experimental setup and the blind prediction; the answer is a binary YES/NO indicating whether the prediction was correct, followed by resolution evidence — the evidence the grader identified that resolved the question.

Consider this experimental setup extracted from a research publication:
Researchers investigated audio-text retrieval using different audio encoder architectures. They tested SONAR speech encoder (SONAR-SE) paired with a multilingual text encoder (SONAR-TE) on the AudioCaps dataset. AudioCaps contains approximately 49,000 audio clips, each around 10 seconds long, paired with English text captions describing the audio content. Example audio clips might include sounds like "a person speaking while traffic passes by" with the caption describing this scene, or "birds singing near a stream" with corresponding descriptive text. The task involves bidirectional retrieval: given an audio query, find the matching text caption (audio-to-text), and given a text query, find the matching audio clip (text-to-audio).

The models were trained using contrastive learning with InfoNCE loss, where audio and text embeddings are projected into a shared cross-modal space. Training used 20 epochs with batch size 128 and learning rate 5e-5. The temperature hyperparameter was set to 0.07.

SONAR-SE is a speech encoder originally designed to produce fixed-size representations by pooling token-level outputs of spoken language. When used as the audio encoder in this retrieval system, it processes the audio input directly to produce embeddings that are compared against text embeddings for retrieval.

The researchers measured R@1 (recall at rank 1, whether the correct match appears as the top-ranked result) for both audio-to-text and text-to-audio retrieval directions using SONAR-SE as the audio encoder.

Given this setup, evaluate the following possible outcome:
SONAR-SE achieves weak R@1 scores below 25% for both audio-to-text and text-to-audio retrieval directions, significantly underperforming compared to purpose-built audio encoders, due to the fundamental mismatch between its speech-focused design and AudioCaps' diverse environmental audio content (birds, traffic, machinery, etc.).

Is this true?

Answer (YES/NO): YES